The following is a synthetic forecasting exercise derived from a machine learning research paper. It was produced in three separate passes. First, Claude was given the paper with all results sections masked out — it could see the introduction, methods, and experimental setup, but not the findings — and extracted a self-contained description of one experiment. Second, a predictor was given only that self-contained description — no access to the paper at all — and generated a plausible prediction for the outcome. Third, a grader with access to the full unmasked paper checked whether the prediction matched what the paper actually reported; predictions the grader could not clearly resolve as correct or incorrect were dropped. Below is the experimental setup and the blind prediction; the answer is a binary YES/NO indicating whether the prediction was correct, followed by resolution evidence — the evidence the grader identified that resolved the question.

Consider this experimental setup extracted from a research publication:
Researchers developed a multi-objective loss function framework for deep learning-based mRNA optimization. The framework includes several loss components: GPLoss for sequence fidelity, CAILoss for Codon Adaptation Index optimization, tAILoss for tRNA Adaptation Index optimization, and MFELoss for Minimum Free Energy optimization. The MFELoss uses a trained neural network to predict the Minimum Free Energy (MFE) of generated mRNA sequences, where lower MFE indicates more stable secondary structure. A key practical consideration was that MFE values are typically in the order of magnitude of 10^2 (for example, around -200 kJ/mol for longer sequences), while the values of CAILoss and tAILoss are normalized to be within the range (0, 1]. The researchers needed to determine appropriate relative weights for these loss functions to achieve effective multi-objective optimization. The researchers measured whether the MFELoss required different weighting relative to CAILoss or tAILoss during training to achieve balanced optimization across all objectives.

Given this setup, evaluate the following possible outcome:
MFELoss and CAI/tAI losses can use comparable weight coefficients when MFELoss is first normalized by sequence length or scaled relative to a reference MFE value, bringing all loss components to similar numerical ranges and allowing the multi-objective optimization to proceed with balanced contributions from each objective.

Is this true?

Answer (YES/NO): NO